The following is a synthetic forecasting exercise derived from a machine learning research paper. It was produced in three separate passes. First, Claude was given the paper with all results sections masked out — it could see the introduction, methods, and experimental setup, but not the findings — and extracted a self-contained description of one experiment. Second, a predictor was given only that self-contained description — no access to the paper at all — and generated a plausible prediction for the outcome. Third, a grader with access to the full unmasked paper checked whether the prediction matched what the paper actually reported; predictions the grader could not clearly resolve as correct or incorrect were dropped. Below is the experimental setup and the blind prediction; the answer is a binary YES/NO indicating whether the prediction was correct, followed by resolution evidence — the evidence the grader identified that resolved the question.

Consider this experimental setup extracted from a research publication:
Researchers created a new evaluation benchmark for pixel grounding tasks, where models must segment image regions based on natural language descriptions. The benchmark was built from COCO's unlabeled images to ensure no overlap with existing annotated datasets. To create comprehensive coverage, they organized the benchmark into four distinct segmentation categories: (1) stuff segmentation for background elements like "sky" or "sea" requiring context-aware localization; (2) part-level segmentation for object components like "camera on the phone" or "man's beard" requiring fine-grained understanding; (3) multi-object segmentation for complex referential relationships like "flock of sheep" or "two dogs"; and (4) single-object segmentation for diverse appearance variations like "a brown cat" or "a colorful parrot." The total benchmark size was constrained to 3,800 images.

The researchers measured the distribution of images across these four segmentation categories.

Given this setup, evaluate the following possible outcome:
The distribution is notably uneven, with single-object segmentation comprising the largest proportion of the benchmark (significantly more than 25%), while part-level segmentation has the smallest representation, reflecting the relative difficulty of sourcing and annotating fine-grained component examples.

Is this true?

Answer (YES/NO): YES